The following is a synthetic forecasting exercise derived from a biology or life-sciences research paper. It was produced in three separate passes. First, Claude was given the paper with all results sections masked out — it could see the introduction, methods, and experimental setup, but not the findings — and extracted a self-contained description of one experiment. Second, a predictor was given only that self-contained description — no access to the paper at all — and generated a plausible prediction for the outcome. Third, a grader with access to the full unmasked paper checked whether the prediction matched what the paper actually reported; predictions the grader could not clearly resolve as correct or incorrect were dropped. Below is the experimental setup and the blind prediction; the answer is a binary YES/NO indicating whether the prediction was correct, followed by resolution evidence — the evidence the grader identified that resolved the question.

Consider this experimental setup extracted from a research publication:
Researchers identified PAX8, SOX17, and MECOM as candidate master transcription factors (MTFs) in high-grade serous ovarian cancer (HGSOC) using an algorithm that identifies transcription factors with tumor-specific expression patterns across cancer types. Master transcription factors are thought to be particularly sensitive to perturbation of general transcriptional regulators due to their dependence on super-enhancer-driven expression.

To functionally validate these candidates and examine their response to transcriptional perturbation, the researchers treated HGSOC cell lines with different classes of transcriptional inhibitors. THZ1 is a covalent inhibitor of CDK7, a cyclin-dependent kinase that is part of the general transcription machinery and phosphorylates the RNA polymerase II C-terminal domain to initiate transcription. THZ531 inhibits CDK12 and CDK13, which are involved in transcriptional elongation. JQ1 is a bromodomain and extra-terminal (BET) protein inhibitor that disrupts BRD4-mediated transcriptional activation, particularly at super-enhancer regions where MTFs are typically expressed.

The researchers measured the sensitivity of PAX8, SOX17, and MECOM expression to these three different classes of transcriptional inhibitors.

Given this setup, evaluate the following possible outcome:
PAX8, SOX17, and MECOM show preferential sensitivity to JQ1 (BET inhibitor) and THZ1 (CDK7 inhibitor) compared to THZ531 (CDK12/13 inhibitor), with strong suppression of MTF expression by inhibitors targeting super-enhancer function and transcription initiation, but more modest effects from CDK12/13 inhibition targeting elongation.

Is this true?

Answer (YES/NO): NO